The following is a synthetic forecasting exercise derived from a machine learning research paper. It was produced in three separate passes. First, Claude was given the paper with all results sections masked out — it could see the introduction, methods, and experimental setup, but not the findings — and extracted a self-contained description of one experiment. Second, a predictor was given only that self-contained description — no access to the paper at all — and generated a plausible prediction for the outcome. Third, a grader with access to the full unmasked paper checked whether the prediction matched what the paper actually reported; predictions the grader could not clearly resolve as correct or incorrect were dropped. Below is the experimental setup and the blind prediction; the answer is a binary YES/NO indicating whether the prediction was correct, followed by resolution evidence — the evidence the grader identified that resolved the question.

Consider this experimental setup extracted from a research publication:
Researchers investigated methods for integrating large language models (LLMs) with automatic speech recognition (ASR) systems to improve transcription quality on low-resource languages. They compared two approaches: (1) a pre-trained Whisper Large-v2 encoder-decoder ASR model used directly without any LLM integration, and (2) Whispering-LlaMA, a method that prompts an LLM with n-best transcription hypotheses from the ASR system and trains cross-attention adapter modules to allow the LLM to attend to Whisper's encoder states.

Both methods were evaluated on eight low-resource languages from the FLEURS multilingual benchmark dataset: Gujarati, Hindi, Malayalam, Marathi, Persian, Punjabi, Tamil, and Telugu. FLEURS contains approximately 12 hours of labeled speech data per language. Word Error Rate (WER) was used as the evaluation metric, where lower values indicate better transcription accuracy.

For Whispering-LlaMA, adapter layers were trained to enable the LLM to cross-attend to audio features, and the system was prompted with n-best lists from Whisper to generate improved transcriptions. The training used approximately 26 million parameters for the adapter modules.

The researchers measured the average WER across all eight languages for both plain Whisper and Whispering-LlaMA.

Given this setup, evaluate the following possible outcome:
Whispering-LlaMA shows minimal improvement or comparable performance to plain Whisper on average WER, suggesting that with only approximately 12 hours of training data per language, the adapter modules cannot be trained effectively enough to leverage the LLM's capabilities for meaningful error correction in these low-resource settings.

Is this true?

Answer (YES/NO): NO